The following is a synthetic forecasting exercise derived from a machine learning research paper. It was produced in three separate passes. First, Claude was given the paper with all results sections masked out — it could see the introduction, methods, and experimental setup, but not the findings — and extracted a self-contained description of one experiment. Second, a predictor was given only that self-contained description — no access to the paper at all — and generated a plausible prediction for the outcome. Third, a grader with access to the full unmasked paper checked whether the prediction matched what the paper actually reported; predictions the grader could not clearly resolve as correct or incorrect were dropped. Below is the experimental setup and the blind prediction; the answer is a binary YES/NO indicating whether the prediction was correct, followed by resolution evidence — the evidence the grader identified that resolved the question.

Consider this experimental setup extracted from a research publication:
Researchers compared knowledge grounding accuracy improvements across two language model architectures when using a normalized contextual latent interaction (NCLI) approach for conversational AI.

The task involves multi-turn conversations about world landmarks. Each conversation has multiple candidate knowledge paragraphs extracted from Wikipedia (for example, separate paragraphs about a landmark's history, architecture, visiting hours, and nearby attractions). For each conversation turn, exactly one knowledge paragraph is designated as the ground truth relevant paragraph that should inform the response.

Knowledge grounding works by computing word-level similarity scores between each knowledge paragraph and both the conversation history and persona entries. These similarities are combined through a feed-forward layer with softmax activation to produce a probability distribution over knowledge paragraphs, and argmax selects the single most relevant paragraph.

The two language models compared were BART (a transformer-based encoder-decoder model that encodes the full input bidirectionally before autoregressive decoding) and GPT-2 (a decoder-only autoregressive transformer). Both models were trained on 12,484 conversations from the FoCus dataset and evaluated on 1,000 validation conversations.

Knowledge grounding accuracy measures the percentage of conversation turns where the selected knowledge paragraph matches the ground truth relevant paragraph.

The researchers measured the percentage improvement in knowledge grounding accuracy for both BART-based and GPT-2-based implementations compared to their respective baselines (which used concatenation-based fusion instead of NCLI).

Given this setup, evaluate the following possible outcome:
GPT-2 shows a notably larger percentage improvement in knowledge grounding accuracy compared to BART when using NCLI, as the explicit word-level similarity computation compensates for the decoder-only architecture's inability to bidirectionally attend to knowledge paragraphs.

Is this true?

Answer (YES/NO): NO